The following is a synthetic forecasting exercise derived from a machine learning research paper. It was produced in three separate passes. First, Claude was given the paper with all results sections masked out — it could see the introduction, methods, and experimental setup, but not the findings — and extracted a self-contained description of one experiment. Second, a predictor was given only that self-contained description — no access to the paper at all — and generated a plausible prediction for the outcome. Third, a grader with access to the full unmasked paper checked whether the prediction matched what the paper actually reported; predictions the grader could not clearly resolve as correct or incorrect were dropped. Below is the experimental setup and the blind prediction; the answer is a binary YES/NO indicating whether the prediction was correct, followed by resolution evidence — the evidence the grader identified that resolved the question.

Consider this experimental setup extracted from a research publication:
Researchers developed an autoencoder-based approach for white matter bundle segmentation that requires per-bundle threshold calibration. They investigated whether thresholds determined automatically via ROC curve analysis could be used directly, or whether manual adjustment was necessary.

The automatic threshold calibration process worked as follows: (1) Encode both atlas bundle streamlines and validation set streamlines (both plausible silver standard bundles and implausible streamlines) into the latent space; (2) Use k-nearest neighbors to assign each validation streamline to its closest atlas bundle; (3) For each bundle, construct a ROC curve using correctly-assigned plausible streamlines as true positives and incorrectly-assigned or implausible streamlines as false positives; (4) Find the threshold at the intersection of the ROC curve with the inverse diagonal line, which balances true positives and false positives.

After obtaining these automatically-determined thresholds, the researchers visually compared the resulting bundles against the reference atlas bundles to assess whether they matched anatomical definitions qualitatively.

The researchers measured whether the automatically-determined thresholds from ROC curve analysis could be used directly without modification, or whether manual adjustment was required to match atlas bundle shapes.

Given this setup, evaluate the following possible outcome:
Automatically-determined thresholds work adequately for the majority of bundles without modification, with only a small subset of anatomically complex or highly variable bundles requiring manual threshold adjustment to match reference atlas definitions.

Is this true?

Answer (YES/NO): NO